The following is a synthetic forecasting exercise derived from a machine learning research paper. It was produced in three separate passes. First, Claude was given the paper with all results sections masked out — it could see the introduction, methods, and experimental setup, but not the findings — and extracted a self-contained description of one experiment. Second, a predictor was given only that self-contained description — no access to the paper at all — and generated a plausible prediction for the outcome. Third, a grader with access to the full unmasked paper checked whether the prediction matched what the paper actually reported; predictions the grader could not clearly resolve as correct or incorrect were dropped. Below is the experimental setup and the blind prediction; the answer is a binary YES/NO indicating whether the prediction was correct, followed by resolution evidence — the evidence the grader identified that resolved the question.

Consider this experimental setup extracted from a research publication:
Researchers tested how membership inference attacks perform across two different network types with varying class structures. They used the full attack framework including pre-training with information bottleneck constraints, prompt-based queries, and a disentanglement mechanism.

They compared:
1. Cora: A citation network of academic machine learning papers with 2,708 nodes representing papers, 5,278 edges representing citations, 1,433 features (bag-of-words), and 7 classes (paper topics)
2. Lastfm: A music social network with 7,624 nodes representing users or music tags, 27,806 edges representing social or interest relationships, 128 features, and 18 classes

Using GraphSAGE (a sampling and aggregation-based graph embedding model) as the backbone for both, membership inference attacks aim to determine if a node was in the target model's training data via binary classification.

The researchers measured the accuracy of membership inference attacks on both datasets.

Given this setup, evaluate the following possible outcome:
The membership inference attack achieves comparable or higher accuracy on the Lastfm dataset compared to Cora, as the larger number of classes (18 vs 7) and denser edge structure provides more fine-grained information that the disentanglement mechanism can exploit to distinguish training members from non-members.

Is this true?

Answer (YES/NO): NO